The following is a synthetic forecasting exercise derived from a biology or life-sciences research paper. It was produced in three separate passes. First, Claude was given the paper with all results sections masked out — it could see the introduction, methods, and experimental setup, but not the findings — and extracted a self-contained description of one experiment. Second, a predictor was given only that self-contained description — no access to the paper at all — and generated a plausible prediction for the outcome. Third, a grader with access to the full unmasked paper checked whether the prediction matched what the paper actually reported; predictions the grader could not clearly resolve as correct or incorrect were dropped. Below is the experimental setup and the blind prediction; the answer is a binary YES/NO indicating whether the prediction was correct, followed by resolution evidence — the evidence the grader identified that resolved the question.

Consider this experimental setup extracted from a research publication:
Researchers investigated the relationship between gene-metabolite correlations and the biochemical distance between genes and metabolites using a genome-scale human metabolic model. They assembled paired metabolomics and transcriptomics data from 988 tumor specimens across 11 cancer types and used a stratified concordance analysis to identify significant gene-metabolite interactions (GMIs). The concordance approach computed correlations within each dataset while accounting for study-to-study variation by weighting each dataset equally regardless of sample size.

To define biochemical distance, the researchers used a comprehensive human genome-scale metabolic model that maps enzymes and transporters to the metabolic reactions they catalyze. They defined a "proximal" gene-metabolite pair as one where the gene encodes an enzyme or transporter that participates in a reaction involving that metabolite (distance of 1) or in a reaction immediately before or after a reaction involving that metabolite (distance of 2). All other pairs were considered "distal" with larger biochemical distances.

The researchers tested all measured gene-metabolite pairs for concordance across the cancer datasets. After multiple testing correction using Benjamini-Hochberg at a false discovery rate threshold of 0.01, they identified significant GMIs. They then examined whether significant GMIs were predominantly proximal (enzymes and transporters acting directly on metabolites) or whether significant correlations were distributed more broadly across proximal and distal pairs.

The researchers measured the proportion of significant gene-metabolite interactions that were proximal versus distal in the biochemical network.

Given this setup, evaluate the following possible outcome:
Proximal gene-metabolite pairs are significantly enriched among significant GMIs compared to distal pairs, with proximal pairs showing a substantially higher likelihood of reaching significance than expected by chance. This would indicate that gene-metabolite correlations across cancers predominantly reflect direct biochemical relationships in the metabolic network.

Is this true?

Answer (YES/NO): NO